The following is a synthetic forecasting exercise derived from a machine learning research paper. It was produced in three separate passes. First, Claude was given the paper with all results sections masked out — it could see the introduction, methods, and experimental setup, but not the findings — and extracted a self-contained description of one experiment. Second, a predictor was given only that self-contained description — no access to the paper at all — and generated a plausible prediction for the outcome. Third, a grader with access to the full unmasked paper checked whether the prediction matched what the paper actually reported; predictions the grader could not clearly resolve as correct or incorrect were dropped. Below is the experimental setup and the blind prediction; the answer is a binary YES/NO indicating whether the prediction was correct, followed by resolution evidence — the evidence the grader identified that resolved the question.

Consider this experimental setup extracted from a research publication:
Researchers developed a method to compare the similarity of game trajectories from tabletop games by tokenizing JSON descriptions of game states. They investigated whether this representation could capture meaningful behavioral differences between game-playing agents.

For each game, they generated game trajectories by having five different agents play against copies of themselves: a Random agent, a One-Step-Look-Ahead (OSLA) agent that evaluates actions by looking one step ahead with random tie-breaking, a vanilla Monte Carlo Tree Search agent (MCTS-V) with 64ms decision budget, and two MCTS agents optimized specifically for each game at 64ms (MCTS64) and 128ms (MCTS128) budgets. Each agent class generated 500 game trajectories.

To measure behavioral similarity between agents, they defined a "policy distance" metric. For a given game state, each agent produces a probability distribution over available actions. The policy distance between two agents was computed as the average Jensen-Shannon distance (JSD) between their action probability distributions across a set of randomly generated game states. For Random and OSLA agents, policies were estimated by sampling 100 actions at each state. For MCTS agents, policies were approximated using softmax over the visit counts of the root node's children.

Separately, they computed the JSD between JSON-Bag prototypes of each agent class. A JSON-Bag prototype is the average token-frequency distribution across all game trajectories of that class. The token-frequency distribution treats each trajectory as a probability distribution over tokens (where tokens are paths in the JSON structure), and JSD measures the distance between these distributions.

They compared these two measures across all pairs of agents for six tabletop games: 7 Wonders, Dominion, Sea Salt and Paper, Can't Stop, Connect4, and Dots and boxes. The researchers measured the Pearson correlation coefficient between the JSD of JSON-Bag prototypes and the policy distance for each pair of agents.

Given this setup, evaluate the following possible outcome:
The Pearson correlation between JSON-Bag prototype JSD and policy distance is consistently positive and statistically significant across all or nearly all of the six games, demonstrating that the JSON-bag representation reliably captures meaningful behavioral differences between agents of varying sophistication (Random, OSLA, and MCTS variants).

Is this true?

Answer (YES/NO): NO